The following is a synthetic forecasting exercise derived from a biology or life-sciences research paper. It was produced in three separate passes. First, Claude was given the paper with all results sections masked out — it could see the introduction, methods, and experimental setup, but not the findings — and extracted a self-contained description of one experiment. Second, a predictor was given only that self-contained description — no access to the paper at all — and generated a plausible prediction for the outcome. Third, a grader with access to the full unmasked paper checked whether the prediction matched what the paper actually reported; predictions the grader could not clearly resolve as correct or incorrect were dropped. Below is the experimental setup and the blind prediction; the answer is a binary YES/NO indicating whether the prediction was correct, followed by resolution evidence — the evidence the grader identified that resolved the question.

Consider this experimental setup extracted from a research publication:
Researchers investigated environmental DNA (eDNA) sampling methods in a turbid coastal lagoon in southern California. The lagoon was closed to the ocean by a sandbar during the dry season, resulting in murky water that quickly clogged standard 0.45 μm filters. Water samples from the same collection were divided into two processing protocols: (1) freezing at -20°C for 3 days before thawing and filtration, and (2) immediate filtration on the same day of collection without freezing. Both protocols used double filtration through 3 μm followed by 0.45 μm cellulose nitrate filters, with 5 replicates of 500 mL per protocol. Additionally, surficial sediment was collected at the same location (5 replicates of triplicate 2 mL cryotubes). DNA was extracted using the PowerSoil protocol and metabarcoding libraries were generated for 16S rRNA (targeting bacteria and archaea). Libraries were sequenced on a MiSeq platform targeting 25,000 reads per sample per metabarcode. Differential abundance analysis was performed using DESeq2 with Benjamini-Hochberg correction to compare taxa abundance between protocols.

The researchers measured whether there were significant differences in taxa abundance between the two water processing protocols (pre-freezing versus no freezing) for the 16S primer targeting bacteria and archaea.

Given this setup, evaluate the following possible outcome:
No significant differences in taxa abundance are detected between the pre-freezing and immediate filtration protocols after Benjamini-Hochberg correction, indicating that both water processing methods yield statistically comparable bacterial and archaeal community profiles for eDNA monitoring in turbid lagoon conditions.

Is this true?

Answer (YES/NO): YES